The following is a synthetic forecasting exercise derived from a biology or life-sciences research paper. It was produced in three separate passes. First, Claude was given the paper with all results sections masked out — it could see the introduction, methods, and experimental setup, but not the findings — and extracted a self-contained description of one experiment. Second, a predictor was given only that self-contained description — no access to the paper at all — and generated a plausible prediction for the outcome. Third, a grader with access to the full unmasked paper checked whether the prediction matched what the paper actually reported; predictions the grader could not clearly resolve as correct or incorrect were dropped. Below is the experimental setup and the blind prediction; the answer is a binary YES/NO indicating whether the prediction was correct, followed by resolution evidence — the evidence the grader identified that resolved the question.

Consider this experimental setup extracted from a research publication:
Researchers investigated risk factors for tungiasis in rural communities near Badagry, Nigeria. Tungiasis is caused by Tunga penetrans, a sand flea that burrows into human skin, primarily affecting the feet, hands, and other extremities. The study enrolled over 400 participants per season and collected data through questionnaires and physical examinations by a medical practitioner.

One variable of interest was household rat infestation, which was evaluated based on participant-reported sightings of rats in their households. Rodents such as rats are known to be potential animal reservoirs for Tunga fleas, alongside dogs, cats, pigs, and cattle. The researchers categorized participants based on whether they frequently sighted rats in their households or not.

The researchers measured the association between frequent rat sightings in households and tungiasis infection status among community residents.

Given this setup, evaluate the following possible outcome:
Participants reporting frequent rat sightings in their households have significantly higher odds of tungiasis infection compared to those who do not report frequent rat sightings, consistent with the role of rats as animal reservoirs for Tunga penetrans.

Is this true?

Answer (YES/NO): YES